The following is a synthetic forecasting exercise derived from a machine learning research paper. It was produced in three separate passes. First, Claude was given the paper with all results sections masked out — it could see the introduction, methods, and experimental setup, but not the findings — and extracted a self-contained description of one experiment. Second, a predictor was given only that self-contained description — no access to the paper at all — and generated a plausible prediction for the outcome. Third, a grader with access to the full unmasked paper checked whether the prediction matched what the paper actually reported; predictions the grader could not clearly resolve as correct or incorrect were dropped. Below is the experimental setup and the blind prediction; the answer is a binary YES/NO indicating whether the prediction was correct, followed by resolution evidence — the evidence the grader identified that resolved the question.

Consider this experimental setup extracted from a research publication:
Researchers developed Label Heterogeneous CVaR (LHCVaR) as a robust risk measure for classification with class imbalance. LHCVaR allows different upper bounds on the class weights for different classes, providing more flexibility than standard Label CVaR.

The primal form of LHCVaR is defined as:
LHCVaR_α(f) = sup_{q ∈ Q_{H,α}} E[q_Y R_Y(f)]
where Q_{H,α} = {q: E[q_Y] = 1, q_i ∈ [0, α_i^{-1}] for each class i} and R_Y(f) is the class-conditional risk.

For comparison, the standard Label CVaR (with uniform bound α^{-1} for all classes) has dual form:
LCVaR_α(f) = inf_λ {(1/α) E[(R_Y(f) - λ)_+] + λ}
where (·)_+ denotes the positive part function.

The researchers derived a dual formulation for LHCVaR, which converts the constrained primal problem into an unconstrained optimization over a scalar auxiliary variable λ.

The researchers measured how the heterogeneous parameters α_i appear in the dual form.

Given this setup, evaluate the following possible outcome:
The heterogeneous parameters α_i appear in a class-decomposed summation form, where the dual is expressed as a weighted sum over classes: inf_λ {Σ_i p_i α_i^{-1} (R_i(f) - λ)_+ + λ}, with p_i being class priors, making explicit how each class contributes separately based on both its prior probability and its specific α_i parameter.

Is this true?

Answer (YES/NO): YES